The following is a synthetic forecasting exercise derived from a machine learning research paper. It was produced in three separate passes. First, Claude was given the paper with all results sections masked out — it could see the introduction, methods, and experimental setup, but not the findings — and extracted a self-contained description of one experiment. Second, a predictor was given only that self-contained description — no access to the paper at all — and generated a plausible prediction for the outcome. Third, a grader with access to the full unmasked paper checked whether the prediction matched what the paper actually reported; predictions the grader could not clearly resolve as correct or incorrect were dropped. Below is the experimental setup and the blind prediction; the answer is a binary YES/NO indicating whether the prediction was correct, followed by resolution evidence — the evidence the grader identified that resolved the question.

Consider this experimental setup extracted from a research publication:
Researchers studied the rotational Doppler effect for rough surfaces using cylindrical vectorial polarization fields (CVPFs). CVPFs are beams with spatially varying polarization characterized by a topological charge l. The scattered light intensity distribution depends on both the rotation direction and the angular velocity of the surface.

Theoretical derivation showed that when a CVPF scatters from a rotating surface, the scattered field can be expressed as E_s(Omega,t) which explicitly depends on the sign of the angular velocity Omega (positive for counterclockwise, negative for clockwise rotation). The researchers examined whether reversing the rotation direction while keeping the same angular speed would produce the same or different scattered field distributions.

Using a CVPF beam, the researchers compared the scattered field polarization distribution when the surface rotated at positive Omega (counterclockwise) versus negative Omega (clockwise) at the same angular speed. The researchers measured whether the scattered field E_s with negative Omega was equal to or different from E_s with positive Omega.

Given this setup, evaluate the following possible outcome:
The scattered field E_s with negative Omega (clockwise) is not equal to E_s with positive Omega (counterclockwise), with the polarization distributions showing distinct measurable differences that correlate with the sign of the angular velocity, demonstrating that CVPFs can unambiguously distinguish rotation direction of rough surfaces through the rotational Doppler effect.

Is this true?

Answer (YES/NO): YES